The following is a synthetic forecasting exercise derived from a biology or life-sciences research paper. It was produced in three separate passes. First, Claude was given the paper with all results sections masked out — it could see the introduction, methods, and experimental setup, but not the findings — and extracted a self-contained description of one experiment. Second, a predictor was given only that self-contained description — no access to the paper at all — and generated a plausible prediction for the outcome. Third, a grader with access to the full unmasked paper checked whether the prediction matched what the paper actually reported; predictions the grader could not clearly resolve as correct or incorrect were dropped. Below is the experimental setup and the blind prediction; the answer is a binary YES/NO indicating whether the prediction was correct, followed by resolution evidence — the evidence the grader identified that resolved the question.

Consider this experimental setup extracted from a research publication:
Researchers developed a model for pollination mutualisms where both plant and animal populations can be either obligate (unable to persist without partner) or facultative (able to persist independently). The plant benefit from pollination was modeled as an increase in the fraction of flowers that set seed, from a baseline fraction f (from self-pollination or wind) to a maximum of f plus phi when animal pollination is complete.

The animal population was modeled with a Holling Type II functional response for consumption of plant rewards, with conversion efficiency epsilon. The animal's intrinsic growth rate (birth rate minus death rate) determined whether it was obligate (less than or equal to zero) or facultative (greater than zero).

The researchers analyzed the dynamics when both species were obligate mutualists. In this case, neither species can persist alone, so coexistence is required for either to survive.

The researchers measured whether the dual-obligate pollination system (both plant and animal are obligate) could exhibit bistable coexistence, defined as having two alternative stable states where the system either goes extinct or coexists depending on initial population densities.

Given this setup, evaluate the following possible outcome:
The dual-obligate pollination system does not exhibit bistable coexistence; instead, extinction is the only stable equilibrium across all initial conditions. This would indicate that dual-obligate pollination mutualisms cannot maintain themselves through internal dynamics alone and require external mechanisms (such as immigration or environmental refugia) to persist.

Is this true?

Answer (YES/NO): NO